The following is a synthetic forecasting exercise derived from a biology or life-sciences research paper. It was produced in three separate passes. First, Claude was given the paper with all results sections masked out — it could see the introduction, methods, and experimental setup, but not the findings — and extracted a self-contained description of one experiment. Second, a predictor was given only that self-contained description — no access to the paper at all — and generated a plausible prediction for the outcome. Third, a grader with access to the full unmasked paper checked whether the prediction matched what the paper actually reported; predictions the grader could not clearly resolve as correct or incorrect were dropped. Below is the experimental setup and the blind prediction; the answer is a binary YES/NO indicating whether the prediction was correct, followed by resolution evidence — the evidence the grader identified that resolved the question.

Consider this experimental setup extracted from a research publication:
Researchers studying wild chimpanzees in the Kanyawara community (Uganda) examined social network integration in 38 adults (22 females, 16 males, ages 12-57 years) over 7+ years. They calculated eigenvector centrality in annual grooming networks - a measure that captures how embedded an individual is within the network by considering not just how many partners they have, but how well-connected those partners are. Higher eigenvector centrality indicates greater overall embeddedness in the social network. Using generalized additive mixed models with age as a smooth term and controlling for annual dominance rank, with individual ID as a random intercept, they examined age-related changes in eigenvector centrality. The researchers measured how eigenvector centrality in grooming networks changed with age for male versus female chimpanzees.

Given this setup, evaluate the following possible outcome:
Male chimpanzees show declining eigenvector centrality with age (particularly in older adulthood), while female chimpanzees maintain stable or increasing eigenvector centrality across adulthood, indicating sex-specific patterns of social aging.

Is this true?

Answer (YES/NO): NO